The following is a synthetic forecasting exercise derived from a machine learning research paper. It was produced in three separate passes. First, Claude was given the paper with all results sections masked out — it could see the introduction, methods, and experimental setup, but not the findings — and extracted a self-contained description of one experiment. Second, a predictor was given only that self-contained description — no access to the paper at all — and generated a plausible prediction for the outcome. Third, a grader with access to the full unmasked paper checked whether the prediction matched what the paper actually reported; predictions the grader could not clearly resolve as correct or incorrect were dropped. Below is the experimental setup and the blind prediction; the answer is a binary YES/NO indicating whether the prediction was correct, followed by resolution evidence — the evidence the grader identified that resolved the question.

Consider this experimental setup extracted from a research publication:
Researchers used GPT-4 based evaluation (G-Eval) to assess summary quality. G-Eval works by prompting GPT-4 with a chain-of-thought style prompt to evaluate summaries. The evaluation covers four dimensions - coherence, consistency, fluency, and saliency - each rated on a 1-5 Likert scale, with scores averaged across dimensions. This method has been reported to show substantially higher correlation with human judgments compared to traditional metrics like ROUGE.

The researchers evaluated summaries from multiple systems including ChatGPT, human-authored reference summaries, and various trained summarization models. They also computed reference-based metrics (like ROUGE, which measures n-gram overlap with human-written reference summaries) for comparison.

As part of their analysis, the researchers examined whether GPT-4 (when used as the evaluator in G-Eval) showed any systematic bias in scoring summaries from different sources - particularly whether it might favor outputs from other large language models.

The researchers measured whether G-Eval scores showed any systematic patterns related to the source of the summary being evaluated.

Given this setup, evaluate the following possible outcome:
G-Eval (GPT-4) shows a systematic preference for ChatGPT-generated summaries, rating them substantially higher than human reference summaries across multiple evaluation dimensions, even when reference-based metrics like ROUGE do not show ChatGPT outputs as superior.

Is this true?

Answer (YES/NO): YES